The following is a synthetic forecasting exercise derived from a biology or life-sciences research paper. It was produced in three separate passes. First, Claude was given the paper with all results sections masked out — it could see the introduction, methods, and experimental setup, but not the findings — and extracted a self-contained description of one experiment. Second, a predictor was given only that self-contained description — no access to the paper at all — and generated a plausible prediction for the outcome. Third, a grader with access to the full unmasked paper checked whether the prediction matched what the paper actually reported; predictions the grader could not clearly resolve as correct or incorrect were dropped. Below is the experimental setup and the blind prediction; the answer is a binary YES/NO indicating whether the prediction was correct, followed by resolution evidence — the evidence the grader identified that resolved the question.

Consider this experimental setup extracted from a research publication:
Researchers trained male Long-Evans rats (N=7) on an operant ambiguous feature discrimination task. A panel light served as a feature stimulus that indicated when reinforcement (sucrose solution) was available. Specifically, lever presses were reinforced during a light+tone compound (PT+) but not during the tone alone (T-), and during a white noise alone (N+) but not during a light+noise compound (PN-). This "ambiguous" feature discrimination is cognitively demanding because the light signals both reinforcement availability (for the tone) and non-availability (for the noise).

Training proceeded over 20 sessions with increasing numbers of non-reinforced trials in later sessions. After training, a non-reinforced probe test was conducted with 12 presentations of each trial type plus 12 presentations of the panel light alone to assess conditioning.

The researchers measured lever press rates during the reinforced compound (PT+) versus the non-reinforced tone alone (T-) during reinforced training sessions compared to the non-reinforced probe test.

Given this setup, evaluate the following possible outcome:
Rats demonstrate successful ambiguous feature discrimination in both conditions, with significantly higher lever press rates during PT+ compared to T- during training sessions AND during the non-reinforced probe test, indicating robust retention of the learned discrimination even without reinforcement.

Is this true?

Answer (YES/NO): YES